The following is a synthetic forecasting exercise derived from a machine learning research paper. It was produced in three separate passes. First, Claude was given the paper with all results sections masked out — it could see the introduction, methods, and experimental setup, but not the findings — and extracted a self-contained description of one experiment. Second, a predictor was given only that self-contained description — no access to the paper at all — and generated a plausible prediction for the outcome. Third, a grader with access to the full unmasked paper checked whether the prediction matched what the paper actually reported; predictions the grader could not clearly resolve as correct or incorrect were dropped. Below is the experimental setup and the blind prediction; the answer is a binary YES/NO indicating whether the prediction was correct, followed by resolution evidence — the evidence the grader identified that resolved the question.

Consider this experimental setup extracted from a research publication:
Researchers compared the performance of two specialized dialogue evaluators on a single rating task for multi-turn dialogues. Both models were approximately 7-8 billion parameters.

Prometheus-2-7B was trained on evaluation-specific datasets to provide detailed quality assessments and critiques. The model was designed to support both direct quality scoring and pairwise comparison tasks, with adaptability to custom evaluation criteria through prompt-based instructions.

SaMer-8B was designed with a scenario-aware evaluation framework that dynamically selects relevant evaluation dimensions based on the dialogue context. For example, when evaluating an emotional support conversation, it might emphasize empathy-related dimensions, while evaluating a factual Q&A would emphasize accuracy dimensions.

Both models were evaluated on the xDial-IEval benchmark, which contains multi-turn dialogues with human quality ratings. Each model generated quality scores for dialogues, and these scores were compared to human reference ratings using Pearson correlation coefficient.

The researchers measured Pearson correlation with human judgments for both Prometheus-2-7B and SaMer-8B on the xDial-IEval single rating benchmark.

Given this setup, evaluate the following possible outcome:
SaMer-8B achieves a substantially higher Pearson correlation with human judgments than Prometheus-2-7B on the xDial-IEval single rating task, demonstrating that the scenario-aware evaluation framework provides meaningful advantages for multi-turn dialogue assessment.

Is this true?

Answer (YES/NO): NO